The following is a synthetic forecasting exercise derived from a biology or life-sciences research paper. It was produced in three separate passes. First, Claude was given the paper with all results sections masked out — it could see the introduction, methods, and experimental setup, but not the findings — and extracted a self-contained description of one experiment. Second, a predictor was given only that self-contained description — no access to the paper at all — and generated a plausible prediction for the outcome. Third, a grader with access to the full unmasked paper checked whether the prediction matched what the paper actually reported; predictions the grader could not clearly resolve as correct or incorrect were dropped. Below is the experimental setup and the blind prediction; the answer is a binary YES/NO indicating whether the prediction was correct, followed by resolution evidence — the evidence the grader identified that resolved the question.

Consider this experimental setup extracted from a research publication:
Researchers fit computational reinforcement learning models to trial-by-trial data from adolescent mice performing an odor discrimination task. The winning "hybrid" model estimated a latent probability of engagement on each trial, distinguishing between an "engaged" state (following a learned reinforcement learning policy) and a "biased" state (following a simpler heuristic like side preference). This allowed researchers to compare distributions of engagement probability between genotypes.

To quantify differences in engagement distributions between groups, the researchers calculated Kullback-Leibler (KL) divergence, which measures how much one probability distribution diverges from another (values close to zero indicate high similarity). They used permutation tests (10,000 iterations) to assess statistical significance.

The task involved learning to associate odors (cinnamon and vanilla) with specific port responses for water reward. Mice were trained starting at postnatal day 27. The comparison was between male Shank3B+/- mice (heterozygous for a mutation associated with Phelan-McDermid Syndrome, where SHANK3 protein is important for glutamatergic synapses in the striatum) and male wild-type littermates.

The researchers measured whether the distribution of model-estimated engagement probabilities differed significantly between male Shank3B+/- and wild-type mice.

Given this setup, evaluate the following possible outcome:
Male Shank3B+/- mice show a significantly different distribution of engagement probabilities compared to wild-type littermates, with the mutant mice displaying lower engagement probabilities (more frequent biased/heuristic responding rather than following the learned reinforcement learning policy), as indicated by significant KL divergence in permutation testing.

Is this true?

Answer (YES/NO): NO